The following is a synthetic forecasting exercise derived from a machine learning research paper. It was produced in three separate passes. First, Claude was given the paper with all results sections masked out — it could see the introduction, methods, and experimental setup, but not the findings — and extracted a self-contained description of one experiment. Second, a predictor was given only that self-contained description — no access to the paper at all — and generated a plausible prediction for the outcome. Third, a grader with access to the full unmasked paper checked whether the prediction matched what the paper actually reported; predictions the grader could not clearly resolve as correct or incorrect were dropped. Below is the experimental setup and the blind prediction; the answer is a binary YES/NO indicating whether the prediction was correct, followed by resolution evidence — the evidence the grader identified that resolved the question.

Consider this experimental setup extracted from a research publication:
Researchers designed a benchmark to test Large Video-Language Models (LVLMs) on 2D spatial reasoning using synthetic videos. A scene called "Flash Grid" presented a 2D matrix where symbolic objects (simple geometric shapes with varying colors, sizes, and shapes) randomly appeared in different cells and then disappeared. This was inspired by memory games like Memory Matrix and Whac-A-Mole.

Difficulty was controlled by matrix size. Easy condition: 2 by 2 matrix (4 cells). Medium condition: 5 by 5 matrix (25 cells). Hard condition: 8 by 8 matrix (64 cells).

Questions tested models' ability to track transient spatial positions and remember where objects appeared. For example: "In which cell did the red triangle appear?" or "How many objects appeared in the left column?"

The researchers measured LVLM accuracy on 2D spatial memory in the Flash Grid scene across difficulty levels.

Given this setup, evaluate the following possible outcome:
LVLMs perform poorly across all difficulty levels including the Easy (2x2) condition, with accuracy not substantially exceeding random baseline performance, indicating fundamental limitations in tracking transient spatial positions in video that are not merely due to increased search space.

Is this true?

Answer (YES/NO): NO